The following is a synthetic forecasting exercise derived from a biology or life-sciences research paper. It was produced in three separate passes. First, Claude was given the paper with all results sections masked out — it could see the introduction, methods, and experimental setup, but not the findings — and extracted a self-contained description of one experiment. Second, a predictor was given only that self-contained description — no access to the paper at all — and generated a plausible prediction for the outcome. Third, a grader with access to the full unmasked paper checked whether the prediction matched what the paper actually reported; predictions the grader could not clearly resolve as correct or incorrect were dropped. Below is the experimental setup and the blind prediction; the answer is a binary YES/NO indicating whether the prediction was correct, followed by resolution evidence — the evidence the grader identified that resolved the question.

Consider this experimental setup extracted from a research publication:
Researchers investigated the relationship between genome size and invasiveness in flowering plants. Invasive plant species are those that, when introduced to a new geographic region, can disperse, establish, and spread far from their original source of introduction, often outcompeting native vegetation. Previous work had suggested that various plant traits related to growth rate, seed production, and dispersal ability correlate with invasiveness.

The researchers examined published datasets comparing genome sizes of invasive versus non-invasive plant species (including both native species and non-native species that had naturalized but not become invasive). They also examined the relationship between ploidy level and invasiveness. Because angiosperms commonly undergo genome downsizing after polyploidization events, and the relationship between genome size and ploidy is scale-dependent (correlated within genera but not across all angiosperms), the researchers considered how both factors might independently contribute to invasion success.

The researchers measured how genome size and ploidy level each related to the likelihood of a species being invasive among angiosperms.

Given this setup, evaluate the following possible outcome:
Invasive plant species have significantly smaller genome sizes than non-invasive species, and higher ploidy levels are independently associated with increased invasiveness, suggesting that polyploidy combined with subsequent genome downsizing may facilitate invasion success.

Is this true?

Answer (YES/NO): YES